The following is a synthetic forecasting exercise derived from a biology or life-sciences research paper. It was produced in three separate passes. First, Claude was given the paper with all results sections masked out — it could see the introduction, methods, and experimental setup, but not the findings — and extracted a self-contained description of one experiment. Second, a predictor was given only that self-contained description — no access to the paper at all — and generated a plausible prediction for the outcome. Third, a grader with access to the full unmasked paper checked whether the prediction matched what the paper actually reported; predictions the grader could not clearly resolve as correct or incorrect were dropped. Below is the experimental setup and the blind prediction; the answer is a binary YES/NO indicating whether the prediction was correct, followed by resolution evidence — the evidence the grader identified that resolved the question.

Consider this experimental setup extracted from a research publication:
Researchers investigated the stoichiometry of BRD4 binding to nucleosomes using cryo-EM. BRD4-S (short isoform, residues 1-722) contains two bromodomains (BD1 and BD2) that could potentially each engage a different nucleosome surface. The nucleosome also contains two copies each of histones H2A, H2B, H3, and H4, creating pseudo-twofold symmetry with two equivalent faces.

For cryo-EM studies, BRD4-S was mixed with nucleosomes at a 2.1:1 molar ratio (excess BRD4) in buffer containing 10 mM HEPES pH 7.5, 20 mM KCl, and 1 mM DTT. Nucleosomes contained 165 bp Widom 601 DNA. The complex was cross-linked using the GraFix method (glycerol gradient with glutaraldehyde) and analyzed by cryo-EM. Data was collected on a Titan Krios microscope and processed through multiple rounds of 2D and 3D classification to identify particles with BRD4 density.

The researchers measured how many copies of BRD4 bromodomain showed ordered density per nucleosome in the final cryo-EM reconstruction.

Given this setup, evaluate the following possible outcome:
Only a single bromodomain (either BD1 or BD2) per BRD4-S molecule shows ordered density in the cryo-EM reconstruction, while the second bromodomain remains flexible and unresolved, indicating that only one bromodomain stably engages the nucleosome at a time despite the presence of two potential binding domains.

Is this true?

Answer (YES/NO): YES